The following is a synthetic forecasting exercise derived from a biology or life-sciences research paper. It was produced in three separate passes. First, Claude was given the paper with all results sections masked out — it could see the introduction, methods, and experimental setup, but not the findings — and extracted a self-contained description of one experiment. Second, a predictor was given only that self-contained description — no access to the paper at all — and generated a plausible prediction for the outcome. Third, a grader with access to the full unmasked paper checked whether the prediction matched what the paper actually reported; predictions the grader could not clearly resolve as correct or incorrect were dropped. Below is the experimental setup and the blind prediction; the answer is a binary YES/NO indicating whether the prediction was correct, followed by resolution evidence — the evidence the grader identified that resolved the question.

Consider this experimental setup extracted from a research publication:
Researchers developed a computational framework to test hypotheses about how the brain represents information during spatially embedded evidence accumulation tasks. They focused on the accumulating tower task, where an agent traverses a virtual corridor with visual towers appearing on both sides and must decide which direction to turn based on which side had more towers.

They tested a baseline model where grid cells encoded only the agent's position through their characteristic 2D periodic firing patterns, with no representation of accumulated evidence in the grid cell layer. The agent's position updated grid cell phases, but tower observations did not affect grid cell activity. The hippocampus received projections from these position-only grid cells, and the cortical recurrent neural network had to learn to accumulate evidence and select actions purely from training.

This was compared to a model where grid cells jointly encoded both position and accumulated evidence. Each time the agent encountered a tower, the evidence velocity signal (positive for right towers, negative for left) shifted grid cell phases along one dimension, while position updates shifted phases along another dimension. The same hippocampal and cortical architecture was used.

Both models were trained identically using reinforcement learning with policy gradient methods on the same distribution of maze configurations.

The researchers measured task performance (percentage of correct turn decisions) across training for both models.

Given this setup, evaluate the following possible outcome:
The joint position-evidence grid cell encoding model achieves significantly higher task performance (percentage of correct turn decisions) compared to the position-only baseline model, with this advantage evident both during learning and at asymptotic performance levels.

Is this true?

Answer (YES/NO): YES